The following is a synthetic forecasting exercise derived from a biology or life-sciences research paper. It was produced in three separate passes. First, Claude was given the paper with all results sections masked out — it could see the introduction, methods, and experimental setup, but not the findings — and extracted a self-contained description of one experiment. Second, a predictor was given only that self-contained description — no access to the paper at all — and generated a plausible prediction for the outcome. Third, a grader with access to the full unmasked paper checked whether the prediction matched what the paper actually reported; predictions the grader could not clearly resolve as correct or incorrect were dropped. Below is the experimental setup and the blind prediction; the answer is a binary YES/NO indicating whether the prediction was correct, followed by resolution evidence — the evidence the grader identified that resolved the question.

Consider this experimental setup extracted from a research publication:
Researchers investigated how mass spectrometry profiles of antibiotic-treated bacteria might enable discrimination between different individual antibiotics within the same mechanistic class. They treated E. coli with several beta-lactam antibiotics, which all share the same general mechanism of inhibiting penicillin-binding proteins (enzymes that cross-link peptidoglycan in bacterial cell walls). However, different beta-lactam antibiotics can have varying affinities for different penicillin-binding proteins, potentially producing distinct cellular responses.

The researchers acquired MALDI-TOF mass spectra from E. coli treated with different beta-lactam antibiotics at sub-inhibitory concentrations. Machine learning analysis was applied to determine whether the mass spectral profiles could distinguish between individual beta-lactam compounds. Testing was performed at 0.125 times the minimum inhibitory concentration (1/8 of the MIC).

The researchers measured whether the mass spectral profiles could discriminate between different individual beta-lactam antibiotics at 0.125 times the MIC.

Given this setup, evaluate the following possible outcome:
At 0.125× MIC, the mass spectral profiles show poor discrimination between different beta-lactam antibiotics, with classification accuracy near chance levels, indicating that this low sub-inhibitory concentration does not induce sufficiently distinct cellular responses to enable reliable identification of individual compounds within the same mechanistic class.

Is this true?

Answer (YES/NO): NO